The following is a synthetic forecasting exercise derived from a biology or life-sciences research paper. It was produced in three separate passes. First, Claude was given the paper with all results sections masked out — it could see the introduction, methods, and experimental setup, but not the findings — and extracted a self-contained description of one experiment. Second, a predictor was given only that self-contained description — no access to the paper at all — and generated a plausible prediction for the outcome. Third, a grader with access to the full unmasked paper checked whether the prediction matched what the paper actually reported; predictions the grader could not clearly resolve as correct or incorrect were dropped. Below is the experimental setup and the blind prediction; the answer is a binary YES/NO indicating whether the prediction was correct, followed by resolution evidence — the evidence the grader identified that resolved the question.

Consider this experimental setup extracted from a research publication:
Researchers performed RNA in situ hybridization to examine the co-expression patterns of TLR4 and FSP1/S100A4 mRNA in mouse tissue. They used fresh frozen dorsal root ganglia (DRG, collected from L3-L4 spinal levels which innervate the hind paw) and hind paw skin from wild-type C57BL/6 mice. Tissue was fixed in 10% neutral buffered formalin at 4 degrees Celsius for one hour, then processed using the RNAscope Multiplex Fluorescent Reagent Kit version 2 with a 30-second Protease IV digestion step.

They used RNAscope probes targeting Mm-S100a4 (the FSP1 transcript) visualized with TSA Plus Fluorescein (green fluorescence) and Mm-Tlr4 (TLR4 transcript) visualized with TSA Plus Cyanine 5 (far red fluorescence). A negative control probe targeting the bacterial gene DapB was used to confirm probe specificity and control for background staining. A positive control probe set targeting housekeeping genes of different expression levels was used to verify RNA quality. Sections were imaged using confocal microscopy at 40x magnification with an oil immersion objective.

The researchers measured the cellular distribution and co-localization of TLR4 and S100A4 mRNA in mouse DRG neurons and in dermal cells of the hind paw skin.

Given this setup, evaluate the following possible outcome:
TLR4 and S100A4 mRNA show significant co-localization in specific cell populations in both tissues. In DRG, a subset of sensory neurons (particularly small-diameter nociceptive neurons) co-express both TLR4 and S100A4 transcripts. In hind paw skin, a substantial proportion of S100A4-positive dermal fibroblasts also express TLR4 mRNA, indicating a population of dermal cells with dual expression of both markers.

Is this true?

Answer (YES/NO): NO